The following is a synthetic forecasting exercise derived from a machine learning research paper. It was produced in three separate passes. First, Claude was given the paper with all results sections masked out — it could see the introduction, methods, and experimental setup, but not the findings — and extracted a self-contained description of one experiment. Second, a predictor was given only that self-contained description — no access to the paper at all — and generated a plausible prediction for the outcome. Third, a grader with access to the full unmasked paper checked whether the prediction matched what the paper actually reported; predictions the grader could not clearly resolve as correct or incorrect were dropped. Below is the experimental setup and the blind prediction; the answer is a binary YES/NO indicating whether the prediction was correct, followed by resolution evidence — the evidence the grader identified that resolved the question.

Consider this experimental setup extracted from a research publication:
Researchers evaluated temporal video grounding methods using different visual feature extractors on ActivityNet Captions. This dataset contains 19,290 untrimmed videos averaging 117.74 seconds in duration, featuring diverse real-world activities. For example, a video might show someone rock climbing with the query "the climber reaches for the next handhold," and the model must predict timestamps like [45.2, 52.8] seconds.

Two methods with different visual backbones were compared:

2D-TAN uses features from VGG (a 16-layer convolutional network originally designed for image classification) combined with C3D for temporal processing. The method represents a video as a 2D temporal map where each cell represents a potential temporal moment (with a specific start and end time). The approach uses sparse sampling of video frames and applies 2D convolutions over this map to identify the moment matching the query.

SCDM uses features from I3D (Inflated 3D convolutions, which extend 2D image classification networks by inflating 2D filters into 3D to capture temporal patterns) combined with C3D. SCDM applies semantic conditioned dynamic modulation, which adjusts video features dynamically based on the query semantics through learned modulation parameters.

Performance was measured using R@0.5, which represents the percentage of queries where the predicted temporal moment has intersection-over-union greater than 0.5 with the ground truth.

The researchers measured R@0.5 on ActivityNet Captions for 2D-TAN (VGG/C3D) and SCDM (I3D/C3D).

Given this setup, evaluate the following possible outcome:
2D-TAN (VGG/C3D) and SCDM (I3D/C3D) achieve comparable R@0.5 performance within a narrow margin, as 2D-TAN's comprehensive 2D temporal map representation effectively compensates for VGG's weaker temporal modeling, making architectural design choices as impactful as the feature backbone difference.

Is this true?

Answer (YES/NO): NO